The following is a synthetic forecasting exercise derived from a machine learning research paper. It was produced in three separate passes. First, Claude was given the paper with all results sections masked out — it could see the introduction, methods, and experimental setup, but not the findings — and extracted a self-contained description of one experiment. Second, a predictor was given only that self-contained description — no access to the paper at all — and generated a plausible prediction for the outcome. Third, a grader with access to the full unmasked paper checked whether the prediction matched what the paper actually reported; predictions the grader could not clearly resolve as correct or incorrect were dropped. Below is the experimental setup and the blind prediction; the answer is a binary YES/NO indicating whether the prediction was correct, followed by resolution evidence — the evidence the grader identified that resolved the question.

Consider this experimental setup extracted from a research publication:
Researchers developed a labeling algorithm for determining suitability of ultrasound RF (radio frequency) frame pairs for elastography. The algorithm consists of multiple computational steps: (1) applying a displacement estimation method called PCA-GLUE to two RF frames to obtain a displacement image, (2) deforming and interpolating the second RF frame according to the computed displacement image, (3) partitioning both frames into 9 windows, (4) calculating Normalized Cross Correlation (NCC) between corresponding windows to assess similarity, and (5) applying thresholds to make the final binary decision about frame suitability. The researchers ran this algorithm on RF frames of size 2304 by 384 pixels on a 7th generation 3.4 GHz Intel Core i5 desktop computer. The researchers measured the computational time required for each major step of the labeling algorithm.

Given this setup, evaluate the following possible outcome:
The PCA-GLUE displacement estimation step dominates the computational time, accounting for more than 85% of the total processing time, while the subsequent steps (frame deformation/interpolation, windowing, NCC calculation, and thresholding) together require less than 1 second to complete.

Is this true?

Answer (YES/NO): NO